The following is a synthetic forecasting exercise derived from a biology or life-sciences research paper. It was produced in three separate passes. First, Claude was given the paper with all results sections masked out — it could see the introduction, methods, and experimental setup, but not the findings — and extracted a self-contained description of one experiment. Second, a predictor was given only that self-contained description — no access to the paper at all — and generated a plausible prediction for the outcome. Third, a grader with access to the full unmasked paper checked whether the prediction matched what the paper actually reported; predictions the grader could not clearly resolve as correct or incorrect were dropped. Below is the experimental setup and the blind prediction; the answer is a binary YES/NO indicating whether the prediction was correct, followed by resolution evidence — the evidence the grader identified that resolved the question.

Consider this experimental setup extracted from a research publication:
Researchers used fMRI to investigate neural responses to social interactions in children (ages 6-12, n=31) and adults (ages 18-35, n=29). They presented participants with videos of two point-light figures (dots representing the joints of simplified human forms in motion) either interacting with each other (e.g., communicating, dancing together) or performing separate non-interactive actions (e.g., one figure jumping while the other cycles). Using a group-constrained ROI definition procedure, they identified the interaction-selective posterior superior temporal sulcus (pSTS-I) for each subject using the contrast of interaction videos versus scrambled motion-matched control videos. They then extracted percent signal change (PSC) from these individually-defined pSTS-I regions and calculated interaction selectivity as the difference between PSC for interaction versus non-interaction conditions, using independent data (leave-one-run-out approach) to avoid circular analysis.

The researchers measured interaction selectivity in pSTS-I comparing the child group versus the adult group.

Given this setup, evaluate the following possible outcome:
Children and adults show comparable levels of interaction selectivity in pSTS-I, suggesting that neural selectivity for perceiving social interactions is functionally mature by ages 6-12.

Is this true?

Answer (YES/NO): NO